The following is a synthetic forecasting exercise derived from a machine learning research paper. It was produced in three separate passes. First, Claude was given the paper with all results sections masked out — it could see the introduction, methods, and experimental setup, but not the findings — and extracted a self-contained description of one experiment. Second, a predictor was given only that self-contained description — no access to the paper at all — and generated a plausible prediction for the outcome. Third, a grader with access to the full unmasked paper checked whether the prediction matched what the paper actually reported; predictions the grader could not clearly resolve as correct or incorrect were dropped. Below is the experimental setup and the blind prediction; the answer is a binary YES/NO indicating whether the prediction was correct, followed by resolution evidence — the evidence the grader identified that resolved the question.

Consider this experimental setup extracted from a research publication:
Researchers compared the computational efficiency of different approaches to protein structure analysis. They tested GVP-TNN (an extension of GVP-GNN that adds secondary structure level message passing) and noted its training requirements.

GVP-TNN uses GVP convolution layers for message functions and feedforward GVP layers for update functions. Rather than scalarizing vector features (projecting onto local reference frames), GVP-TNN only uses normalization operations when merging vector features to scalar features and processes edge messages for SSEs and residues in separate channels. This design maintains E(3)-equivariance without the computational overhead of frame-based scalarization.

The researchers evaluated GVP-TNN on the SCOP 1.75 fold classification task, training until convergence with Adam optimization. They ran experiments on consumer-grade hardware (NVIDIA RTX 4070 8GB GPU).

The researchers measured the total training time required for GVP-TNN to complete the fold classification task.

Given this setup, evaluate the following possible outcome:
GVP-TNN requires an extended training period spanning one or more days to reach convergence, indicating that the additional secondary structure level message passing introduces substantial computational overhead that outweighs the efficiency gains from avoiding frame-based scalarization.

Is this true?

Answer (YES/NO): NO